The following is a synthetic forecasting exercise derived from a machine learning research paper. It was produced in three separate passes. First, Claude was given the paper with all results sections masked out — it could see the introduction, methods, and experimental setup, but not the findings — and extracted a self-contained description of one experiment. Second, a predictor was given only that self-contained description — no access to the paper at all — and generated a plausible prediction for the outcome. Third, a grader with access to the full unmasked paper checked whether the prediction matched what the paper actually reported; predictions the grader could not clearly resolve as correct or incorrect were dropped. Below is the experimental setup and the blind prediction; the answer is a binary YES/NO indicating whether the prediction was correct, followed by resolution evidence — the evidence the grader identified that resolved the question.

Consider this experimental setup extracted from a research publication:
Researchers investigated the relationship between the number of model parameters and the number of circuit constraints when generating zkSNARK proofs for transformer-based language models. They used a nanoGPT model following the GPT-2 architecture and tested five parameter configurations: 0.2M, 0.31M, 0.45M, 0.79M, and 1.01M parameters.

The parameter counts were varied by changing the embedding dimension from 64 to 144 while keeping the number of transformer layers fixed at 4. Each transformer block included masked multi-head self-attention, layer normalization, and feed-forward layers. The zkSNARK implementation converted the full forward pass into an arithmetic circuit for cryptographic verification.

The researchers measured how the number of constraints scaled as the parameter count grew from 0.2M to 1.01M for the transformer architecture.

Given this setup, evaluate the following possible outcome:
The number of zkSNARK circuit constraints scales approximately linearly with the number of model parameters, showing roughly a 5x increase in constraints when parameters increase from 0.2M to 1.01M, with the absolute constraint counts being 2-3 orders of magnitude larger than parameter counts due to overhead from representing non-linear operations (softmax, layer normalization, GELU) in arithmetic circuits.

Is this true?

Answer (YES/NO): NO